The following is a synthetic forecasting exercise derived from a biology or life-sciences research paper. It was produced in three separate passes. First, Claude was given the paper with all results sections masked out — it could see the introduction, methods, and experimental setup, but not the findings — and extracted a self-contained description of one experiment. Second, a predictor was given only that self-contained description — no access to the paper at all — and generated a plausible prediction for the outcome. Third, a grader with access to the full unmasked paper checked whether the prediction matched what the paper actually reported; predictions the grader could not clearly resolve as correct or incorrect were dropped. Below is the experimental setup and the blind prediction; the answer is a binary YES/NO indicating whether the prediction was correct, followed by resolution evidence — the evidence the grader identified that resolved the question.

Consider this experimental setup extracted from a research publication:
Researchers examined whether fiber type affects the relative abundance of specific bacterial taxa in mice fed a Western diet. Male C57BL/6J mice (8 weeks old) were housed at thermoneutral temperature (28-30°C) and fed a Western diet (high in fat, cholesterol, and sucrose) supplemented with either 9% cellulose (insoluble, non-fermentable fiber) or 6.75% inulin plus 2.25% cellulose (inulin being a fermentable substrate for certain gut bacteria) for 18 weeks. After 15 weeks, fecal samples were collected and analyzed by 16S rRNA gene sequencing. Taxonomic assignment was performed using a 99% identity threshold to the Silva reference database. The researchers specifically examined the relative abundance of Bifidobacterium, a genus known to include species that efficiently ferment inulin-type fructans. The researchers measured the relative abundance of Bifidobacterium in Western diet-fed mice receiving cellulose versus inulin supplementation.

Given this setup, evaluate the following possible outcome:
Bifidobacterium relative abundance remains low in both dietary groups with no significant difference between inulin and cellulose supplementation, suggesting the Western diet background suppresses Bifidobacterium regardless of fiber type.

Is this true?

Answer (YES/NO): NO